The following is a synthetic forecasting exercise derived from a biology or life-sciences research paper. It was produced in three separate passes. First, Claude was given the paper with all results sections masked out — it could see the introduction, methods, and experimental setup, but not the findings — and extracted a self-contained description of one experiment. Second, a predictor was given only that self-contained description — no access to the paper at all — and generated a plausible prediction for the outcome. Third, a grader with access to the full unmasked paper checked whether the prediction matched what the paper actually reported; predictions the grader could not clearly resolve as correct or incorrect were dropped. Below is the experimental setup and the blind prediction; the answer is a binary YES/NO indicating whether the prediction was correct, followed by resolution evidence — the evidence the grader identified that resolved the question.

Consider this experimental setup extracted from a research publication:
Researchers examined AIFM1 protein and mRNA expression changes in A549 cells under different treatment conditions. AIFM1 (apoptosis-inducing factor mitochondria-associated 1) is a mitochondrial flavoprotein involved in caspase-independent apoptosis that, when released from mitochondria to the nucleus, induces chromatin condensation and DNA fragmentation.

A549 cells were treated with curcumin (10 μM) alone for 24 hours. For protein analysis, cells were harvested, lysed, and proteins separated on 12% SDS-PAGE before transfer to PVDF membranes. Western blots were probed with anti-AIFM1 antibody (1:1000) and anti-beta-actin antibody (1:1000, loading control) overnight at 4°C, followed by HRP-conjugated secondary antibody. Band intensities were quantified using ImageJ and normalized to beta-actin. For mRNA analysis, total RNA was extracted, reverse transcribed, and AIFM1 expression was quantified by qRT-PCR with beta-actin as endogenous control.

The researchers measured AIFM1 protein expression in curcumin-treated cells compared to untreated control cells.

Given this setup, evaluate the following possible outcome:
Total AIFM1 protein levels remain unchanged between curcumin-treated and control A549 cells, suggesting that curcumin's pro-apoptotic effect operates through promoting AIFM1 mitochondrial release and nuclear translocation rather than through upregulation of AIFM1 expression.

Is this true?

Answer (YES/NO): YES